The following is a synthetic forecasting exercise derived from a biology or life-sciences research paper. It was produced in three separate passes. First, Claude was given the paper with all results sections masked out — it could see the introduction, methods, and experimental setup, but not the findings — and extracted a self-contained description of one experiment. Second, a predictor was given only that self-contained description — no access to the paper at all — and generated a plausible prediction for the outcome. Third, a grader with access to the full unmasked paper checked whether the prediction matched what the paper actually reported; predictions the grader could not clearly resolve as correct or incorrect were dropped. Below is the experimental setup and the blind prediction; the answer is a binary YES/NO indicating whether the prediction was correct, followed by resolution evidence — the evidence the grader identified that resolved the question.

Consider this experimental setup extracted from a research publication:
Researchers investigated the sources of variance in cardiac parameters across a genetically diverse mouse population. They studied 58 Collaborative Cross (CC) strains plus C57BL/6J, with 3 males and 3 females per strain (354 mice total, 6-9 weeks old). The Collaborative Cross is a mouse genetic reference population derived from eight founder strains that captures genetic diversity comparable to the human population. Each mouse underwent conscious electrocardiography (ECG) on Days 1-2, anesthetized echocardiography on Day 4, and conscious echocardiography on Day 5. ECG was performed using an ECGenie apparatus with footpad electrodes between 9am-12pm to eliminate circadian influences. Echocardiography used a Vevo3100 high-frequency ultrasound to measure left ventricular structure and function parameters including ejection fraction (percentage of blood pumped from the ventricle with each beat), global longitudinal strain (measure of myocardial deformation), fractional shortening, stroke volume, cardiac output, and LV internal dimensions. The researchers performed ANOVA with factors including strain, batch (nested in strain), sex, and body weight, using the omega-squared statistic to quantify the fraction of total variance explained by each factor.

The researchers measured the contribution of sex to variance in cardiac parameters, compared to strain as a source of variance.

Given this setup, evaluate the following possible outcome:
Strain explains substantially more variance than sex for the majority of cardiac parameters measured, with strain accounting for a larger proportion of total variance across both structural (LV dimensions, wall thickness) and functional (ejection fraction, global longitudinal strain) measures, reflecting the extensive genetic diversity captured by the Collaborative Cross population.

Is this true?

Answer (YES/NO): YES